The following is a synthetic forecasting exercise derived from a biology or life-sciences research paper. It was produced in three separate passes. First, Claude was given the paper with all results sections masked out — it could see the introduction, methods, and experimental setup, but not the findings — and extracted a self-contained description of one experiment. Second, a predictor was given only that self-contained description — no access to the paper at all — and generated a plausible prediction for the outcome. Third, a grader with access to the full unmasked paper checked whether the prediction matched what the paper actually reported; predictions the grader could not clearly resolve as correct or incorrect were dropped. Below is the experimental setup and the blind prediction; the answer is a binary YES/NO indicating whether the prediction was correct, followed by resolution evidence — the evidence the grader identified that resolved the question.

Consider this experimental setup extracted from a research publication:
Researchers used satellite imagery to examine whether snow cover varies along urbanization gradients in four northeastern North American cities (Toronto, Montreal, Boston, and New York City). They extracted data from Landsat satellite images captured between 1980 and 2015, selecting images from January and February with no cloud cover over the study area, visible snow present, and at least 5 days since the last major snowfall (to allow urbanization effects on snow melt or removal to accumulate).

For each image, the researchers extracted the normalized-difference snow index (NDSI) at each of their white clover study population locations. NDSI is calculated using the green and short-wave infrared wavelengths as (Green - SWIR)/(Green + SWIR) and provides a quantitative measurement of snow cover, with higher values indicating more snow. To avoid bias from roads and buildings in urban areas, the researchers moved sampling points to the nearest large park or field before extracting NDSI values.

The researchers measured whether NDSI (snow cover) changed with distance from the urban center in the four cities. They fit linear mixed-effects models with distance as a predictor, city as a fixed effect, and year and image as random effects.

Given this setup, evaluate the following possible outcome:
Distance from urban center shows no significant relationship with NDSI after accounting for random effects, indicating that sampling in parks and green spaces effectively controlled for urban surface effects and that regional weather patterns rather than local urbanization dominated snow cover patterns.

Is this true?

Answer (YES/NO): NO